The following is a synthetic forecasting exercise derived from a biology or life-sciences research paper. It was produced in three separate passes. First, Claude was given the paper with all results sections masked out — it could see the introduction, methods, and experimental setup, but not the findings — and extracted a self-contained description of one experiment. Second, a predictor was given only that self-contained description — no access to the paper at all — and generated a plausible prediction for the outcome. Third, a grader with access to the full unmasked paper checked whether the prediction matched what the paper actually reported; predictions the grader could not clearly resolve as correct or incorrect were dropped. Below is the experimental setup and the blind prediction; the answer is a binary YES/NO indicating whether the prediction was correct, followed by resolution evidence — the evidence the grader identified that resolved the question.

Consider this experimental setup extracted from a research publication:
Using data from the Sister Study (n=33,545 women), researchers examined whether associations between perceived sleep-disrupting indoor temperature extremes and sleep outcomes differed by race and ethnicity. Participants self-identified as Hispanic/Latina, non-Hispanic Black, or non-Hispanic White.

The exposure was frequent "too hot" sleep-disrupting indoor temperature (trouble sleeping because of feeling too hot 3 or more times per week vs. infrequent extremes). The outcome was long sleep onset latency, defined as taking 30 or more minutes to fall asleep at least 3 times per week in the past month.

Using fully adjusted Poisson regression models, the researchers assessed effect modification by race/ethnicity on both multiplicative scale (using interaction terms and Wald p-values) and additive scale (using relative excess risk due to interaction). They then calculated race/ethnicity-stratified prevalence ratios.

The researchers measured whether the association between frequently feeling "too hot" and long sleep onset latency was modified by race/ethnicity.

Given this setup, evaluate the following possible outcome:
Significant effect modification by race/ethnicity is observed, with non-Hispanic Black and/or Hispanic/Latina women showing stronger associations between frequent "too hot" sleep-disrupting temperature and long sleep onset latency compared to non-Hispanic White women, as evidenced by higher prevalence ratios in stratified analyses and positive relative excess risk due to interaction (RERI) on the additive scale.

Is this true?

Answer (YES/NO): NO